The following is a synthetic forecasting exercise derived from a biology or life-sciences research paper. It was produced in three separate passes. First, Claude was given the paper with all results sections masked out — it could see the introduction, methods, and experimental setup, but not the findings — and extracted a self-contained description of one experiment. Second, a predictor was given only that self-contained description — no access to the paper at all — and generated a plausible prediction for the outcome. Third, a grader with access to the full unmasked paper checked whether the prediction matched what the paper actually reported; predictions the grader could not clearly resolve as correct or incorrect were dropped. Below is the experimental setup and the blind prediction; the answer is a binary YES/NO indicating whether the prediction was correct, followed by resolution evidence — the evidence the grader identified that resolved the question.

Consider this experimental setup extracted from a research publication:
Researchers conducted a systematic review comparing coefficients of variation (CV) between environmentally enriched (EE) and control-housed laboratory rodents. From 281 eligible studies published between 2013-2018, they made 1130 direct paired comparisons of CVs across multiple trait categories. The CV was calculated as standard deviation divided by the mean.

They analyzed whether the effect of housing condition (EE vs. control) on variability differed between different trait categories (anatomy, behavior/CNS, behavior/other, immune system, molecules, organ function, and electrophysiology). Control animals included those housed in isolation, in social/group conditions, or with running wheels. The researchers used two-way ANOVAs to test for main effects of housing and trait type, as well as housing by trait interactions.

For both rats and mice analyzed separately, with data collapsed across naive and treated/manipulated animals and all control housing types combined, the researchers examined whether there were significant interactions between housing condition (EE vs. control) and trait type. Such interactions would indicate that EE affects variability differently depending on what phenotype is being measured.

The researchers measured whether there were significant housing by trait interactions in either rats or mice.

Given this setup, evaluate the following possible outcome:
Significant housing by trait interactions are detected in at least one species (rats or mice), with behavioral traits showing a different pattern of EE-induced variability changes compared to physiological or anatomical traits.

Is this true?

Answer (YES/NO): NO